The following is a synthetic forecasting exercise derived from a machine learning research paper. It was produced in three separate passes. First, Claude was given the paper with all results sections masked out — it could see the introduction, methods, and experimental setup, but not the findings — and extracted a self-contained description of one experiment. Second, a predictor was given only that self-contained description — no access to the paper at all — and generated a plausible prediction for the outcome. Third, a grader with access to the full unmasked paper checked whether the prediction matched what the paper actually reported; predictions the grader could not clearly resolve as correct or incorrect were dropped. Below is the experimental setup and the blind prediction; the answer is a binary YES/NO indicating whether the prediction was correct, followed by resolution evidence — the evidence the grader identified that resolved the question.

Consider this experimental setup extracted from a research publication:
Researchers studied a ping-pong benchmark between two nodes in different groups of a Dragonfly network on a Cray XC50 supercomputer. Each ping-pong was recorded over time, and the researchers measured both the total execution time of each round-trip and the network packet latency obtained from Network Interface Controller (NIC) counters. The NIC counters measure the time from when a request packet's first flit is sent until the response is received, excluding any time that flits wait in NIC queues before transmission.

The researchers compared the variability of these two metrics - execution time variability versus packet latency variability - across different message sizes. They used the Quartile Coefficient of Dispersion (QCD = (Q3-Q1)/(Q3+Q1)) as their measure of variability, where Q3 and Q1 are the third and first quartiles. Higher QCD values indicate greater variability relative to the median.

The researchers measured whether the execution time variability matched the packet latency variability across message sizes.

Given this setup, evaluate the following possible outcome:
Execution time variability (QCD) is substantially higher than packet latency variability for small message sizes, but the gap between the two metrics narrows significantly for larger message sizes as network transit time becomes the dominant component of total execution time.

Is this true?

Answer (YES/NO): YES